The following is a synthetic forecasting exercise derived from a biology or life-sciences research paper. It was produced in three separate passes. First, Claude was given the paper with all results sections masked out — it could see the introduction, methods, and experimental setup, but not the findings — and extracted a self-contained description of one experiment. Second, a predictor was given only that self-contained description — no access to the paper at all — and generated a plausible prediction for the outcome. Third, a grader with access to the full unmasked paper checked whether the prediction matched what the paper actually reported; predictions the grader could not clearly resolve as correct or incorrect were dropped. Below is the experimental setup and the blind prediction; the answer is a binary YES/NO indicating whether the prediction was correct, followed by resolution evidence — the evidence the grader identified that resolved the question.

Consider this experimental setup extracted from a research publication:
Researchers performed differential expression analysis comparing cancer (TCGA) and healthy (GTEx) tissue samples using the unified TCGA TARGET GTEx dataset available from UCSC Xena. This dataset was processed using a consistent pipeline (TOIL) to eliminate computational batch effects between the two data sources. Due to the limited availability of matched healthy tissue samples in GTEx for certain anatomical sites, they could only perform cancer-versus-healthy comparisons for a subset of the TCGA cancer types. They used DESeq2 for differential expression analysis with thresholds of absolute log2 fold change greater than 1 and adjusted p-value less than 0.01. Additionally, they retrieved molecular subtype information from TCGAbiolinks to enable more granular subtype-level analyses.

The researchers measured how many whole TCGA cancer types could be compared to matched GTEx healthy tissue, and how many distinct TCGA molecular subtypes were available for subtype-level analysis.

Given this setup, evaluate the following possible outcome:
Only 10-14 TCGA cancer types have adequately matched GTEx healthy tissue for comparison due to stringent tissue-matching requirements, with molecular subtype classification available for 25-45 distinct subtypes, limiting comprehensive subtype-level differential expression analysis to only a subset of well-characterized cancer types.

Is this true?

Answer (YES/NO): NO